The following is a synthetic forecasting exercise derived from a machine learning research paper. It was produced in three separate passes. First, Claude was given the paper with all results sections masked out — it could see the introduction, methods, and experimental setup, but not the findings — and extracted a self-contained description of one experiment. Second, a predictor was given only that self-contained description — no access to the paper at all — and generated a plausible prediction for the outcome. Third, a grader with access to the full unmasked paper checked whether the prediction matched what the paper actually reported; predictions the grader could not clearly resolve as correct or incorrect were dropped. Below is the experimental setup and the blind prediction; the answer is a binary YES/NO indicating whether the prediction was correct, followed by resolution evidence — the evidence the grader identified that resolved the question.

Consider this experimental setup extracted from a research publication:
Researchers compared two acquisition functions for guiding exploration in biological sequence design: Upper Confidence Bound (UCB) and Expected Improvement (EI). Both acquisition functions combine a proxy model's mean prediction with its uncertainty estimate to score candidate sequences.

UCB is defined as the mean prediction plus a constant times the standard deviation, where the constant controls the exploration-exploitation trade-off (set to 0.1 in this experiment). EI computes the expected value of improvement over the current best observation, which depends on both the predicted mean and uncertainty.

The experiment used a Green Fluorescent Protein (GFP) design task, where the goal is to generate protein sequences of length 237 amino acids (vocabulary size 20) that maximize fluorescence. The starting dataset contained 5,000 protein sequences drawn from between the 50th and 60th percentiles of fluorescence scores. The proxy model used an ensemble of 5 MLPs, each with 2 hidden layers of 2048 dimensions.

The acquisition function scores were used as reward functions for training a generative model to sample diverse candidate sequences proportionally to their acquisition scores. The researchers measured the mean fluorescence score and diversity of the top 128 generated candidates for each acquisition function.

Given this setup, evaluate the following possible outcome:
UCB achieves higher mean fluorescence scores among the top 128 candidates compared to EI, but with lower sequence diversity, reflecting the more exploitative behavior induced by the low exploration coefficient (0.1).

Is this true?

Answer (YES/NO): NO